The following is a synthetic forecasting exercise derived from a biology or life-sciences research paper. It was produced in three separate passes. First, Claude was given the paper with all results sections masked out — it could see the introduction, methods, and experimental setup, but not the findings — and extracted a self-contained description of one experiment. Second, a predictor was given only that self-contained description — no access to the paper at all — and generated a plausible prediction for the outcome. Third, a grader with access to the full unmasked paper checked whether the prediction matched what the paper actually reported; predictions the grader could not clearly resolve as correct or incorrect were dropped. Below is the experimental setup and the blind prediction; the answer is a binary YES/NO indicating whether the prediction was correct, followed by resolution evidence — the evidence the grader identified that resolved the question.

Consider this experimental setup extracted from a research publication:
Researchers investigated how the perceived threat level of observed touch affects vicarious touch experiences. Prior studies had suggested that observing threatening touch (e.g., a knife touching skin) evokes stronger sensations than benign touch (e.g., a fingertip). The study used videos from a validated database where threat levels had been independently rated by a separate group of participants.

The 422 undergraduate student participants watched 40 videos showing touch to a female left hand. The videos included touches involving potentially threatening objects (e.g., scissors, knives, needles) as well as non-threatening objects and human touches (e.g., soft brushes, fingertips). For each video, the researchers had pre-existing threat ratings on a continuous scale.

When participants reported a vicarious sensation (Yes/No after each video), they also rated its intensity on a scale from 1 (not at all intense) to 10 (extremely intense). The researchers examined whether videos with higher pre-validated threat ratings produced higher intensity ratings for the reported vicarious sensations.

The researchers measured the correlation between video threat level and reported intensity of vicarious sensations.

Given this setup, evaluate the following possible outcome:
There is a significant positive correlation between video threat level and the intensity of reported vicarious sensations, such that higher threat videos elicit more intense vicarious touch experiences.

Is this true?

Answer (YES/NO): YES